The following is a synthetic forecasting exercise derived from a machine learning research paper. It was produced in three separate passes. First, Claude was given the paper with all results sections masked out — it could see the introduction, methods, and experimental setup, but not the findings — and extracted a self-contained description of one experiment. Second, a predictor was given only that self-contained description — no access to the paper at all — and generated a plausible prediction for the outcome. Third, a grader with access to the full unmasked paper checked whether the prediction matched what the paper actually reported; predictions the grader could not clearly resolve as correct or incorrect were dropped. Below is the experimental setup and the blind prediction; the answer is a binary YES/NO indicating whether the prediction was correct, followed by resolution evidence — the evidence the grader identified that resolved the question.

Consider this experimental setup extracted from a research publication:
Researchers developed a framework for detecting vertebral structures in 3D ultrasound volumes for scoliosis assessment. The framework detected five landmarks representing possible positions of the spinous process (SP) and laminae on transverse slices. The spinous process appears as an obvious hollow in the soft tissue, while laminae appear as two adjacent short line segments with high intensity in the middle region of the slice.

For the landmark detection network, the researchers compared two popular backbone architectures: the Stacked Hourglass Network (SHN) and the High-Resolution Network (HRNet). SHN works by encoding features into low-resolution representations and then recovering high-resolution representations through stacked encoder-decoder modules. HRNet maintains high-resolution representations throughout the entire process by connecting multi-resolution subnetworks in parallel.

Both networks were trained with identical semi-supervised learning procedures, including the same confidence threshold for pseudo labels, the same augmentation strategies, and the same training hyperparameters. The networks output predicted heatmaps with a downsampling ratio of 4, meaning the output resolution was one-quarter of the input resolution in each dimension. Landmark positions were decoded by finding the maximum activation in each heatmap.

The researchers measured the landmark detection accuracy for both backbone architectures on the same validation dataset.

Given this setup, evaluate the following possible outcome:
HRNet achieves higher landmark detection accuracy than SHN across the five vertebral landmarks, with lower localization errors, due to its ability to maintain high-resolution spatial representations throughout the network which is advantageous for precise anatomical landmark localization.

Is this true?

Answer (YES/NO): NO